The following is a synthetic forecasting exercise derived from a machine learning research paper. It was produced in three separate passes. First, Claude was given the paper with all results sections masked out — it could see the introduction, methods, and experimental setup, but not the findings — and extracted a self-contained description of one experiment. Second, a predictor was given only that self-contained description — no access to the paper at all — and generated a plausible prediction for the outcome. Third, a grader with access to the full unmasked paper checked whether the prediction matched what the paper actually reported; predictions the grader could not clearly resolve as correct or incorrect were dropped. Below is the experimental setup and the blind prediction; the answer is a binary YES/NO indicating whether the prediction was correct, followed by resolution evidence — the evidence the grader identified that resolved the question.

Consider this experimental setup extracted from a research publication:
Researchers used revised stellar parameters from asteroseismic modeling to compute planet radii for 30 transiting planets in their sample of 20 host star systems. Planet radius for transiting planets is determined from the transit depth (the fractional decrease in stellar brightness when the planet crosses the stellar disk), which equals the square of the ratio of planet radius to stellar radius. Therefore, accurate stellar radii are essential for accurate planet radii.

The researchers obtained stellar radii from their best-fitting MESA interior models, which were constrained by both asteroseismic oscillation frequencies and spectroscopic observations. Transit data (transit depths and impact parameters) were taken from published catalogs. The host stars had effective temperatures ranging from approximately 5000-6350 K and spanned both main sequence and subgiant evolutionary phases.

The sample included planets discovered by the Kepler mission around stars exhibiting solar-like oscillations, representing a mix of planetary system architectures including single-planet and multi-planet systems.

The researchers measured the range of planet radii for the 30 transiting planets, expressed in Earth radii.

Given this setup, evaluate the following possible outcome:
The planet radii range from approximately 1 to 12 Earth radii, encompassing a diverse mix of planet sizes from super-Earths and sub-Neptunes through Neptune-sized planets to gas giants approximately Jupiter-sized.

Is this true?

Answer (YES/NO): NO